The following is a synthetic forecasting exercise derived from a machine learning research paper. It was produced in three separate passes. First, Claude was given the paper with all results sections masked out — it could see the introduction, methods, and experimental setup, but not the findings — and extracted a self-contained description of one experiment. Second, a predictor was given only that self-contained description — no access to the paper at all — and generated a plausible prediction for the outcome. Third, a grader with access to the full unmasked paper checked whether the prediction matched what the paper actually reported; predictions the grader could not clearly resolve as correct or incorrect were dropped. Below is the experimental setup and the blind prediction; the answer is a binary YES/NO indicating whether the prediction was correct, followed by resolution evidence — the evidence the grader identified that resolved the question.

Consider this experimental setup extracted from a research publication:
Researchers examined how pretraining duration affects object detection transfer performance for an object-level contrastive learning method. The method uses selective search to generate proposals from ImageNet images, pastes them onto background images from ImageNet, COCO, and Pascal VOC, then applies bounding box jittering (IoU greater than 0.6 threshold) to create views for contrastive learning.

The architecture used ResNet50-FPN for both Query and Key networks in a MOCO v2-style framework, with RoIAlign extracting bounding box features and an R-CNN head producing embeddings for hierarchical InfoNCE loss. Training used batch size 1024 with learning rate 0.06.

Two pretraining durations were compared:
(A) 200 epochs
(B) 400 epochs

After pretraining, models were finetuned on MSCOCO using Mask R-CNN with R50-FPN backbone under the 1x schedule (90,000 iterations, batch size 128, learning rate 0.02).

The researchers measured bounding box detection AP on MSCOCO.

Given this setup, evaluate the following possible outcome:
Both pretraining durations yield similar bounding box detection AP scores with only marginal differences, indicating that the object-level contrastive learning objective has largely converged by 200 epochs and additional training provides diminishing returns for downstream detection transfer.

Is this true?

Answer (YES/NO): NO